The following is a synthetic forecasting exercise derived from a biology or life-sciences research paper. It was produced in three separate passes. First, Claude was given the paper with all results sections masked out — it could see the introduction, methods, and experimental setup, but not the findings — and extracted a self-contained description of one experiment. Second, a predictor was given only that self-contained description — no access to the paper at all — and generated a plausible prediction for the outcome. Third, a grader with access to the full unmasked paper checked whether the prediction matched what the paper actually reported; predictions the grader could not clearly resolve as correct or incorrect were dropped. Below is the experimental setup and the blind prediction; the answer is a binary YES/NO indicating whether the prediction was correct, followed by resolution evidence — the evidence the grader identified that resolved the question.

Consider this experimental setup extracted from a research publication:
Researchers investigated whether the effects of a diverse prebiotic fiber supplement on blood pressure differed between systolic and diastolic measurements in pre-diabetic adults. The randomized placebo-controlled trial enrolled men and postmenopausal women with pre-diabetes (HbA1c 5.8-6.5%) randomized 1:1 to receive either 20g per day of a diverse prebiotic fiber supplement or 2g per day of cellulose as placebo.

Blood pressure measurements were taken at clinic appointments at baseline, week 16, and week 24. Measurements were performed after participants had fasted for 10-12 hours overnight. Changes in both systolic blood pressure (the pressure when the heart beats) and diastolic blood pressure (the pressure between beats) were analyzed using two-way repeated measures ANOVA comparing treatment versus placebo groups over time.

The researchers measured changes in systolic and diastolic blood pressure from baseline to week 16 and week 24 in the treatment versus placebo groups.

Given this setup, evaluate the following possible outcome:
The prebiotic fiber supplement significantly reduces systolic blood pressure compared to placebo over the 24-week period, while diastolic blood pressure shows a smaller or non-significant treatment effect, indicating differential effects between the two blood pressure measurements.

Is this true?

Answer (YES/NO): NO